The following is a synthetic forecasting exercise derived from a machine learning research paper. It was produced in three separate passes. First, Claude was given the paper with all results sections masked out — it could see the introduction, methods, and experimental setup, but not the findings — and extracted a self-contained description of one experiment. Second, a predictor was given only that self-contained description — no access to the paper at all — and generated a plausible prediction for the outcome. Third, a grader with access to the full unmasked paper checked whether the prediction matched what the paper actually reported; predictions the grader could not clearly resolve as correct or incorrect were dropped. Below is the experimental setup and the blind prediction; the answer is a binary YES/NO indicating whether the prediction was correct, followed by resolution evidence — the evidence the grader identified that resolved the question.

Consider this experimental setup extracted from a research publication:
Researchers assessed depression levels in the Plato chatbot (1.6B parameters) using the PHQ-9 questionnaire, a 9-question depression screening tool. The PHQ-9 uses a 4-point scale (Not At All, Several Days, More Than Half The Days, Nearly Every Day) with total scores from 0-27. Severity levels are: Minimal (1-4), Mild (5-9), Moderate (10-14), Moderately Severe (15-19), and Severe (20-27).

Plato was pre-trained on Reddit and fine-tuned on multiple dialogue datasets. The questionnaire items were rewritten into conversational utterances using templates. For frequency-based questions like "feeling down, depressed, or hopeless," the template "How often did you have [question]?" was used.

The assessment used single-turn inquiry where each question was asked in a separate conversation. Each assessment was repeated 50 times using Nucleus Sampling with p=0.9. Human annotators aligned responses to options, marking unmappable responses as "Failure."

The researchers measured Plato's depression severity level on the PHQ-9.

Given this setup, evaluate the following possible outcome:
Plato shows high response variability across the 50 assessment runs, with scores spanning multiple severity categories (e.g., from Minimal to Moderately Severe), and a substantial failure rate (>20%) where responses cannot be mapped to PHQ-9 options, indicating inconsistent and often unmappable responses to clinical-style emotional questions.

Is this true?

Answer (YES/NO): NO